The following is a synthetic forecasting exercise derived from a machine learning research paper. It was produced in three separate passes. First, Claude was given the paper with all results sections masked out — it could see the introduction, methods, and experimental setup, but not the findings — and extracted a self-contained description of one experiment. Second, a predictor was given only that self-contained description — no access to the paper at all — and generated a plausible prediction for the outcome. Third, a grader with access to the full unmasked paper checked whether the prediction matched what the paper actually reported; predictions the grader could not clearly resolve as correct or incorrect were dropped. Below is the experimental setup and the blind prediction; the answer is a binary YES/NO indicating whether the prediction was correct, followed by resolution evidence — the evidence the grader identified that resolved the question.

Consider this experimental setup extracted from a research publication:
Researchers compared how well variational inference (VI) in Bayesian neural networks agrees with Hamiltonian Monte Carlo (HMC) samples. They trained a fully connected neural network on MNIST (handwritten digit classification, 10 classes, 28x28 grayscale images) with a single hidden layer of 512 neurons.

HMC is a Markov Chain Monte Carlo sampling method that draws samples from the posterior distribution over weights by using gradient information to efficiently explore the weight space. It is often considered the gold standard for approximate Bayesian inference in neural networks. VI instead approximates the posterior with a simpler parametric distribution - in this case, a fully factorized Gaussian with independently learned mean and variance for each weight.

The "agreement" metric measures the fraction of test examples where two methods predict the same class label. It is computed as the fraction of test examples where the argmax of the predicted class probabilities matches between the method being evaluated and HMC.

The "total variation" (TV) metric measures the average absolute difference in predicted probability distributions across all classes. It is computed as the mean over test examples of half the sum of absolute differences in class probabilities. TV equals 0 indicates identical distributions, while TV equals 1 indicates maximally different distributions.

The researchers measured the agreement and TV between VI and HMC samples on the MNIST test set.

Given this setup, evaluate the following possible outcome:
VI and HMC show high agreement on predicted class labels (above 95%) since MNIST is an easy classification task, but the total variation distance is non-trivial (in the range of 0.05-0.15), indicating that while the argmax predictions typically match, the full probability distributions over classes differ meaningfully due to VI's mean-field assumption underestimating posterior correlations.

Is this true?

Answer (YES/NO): NO